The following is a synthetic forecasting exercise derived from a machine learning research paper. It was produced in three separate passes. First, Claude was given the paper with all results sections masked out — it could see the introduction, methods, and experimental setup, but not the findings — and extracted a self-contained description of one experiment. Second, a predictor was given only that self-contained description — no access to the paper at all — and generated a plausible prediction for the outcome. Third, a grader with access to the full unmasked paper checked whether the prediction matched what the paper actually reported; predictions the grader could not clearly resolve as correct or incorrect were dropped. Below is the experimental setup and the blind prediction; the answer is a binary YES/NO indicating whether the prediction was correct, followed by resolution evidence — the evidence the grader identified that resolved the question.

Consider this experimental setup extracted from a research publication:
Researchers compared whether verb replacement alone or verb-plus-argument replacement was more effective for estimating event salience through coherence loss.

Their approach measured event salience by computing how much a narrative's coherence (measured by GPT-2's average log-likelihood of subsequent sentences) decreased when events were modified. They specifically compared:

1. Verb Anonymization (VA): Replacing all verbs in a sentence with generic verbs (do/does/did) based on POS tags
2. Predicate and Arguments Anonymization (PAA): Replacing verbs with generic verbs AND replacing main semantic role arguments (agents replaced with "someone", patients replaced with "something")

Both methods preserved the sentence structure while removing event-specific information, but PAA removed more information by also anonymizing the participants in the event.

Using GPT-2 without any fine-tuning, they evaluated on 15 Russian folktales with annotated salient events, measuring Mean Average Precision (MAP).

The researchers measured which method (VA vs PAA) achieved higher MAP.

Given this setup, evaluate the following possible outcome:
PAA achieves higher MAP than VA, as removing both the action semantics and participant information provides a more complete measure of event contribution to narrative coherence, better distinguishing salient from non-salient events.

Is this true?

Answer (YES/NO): NO